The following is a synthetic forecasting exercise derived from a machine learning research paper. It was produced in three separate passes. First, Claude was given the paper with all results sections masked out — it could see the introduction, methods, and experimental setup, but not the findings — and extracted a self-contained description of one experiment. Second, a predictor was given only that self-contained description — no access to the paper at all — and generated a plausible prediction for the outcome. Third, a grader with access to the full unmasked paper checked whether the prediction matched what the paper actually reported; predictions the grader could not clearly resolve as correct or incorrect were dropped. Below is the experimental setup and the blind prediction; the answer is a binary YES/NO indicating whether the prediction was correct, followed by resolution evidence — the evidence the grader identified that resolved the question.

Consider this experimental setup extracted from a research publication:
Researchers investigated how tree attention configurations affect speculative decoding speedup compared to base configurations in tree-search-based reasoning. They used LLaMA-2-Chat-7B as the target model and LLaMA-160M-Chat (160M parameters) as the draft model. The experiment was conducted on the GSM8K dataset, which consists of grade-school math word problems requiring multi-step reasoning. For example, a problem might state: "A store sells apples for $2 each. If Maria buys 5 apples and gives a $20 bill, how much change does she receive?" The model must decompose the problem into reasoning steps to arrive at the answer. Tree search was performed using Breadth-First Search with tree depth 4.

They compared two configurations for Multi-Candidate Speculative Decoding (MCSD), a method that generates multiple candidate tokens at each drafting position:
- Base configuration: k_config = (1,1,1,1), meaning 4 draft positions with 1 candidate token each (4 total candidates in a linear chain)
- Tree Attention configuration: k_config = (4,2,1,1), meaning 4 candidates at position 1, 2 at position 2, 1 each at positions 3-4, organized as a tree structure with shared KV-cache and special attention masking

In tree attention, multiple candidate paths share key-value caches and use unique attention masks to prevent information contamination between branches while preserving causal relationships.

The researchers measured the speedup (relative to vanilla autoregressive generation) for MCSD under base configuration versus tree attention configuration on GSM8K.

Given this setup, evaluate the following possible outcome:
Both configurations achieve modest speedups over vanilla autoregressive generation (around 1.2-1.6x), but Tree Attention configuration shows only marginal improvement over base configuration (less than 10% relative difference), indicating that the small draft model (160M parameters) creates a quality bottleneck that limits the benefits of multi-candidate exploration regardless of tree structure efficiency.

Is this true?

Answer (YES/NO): YES